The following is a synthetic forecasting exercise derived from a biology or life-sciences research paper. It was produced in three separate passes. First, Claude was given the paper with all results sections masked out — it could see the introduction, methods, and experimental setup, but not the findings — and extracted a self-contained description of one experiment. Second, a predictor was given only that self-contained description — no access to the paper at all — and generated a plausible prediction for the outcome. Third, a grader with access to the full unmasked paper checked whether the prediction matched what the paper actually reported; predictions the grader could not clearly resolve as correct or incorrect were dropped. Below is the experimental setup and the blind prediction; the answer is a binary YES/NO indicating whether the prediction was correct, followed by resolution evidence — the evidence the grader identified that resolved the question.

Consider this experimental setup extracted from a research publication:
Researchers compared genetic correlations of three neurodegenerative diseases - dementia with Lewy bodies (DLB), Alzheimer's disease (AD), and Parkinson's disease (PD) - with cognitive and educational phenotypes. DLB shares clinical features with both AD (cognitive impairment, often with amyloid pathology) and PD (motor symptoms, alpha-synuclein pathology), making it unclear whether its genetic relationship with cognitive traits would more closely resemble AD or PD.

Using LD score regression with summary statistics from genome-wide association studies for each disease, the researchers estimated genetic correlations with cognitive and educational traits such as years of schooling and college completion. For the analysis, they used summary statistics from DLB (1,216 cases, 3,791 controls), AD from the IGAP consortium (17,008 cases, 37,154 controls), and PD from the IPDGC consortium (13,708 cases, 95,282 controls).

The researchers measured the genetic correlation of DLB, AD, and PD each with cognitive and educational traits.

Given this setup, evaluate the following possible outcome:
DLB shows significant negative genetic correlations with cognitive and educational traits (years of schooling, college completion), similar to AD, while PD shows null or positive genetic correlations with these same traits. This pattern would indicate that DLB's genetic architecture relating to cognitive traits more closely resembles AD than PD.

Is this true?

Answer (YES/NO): NO